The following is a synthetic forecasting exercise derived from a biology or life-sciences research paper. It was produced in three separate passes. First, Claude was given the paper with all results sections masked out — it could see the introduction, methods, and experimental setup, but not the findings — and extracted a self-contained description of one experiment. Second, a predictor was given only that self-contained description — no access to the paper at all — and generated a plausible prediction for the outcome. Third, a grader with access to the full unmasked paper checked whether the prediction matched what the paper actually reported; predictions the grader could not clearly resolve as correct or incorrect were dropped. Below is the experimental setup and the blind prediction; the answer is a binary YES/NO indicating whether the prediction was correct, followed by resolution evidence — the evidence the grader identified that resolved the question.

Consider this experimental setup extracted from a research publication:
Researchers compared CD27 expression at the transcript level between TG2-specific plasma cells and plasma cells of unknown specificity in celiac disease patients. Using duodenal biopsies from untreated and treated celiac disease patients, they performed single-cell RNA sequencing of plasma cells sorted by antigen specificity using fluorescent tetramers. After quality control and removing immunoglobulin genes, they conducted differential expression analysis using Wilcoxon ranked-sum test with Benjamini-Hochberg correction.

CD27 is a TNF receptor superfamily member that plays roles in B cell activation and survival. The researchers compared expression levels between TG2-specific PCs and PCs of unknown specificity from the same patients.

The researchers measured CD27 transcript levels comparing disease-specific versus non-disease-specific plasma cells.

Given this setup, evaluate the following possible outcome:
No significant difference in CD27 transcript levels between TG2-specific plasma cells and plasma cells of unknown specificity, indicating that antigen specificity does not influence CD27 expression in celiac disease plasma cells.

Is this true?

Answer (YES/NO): NO